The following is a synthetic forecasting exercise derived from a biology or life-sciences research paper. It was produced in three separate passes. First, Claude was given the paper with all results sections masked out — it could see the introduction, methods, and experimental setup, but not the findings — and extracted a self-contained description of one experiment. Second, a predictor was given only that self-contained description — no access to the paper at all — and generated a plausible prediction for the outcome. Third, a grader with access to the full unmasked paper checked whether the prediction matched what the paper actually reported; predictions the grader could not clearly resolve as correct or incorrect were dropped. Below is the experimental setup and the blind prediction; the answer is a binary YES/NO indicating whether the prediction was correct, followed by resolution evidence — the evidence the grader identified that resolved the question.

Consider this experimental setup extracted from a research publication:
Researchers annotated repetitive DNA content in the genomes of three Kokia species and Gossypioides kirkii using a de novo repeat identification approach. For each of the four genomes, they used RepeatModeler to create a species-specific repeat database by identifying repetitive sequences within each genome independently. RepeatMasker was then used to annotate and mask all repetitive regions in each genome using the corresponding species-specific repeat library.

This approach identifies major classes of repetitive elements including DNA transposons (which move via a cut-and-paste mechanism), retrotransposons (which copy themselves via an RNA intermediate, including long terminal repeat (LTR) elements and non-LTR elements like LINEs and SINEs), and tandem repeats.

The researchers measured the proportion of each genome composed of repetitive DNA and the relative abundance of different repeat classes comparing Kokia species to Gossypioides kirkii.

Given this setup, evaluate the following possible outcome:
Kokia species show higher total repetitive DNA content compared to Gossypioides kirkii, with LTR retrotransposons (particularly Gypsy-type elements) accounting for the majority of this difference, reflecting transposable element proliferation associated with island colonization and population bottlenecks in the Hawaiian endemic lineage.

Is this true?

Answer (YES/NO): NO